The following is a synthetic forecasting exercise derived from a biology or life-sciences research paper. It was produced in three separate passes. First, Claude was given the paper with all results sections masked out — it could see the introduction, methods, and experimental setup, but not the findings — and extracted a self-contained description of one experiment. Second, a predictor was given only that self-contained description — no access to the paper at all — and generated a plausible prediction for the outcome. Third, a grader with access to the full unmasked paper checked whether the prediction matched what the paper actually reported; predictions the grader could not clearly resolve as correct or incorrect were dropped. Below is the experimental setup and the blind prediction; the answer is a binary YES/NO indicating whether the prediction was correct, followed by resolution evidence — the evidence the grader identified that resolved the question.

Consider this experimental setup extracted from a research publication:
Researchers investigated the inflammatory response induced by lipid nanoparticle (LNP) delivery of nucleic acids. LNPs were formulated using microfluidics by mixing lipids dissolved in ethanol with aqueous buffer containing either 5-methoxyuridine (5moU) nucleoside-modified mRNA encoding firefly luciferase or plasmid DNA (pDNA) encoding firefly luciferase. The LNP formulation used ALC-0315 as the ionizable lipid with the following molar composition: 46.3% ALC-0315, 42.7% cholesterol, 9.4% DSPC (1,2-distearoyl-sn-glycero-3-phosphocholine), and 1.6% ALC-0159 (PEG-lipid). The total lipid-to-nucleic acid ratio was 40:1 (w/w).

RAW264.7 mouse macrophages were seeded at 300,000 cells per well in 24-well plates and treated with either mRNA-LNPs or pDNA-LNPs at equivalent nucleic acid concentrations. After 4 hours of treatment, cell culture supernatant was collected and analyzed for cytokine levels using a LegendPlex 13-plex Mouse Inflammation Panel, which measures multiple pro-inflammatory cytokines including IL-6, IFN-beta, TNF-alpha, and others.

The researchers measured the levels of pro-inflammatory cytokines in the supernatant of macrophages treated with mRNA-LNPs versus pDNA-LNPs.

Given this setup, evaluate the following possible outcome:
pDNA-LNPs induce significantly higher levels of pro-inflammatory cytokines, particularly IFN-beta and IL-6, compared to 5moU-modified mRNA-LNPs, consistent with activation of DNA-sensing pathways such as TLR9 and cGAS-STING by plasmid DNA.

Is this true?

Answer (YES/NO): YES